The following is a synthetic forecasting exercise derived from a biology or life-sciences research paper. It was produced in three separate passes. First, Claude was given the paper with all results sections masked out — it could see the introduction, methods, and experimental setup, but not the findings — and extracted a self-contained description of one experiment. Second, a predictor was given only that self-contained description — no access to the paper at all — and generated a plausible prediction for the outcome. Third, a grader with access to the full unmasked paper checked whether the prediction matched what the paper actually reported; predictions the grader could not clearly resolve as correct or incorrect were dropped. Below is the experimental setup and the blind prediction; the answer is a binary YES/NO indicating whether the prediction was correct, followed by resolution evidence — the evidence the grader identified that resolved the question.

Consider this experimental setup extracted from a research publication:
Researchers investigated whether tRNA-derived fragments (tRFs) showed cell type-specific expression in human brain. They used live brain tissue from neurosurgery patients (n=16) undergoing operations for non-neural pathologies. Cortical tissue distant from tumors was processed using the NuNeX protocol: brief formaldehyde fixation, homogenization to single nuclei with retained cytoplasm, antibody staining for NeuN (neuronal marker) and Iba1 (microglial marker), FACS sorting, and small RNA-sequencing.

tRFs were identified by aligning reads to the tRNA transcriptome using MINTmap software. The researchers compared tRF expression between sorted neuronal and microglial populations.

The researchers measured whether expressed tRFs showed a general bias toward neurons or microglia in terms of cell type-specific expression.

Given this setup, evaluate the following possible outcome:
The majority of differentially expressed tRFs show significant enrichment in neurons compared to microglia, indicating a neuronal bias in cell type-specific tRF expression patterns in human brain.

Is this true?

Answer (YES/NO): YES